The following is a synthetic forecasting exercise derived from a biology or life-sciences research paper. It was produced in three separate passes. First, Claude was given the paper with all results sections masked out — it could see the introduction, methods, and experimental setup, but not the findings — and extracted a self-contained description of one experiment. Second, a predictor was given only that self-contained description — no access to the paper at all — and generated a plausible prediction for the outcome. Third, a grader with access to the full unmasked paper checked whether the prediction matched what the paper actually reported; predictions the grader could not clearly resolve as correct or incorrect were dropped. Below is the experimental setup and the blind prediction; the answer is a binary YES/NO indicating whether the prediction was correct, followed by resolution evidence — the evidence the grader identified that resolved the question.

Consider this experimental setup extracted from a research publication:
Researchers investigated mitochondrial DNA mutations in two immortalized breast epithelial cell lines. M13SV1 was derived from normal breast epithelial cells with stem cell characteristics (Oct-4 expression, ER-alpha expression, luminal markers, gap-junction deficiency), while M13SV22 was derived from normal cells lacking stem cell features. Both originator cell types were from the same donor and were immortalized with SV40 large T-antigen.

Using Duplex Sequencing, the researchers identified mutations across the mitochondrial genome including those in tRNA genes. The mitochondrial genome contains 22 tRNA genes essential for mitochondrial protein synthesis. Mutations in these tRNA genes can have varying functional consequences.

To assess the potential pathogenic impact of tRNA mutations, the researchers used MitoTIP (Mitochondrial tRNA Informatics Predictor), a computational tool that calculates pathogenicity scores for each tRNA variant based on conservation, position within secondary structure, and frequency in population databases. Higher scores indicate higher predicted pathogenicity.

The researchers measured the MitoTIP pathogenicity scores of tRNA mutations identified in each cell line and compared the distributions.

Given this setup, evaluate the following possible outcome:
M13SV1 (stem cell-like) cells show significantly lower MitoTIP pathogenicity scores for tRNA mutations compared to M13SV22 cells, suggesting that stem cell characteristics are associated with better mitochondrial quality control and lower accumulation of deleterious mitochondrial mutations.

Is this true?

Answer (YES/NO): NO